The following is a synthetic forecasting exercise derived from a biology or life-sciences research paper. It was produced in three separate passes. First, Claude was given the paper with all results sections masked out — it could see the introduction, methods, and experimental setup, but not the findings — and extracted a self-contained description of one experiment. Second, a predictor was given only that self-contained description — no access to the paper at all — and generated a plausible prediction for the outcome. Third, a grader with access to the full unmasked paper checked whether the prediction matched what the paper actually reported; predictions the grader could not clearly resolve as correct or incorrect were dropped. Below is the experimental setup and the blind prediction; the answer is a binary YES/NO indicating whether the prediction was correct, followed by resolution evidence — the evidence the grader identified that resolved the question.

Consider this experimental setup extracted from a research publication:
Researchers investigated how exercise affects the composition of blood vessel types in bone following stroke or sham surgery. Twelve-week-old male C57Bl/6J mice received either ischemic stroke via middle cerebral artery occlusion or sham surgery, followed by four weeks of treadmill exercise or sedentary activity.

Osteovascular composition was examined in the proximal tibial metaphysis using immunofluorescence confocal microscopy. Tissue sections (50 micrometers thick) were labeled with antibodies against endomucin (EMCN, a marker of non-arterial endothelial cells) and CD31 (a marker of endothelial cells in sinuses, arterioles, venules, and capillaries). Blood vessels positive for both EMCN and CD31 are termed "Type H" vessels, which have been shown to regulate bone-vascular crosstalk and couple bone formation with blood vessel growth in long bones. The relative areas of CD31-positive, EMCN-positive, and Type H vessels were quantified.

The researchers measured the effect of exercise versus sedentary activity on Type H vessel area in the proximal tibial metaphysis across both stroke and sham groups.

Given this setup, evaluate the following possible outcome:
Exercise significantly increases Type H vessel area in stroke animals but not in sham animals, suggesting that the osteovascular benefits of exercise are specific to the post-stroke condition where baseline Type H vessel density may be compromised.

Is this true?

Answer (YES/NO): NO